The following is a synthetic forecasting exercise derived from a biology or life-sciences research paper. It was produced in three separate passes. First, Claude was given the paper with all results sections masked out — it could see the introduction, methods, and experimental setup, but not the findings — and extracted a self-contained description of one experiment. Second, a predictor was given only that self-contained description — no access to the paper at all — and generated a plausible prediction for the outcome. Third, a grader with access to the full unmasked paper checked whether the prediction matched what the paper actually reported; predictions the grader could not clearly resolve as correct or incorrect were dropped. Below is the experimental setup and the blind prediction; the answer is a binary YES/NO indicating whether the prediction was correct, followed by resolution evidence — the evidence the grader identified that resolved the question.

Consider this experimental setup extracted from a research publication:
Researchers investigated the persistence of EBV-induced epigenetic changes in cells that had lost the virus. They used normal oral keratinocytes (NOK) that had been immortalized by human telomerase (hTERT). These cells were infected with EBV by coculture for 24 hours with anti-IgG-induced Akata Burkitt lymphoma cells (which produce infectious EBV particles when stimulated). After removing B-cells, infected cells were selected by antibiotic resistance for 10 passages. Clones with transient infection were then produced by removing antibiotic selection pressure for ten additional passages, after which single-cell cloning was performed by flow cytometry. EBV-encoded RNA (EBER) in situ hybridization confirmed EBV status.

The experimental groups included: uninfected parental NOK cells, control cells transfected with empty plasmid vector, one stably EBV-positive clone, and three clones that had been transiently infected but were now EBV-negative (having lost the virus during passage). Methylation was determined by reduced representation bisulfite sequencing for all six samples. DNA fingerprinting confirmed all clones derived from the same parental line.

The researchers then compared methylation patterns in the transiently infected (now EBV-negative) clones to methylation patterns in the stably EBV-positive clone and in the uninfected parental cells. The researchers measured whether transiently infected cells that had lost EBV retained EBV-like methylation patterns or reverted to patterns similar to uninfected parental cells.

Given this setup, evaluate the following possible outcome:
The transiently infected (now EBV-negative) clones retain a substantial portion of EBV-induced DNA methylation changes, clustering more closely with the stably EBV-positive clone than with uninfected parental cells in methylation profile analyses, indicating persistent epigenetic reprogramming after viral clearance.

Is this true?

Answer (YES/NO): YES